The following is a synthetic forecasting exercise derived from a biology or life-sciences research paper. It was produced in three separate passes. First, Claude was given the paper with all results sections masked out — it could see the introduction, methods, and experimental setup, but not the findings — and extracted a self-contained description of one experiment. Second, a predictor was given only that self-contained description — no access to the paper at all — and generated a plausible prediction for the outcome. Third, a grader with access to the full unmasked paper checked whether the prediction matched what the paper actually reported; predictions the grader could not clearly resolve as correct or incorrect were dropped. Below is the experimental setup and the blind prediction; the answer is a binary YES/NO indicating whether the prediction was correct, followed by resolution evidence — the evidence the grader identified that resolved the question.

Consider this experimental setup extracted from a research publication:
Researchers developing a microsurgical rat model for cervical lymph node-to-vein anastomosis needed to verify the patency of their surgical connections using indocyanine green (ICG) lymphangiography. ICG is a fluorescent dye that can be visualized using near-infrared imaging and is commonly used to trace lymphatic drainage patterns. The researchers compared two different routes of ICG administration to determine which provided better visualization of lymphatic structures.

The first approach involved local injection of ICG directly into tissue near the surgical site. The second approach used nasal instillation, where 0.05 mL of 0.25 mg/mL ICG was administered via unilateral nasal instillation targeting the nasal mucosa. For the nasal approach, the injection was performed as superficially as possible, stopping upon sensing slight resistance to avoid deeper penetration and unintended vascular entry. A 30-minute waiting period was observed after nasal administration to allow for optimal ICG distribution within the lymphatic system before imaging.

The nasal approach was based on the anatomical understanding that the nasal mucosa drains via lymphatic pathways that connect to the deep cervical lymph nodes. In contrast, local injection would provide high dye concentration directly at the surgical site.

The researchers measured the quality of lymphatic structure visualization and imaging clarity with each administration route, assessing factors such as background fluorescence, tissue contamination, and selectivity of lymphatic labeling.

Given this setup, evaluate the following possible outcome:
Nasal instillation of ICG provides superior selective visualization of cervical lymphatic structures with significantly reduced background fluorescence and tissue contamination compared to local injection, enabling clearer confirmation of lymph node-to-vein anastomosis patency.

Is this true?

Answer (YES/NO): YES